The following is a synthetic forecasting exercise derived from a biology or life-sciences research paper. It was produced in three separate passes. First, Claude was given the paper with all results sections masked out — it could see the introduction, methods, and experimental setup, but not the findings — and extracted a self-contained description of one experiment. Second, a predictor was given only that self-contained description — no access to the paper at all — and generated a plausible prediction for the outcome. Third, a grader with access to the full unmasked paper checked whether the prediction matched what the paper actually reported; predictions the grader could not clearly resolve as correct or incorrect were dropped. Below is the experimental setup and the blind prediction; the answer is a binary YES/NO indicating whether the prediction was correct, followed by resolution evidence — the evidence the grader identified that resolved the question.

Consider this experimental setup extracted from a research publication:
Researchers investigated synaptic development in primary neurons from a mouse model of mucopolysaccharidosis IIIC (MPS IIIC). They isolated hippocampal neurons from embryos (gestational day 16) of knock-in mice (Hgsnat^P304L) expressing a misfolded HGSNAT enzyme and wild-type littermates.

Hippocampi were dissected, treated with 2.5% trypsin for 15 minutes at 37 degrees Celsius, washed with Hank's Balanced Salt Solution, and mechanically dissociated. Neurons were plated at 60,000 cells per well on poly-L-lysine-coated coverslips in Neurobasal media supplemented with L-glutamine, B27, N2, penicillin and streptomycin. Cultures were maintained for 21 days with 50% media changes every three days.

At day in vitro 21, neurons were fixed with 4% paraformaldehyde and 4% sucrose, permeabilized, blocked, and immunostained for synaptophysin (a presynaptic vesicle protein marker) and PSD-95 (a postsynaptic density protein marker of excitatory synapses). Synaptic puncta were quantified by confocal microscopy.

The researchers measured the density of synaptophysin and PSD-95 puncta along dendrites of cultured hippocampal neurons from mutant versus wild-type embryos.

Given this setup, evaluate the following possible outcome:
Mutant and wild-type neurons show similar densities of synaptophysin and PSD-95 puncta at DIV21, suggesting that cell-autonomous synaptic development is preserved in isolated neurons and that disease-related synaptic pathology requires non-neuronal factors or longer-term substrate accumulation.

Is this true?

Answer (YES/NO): NO